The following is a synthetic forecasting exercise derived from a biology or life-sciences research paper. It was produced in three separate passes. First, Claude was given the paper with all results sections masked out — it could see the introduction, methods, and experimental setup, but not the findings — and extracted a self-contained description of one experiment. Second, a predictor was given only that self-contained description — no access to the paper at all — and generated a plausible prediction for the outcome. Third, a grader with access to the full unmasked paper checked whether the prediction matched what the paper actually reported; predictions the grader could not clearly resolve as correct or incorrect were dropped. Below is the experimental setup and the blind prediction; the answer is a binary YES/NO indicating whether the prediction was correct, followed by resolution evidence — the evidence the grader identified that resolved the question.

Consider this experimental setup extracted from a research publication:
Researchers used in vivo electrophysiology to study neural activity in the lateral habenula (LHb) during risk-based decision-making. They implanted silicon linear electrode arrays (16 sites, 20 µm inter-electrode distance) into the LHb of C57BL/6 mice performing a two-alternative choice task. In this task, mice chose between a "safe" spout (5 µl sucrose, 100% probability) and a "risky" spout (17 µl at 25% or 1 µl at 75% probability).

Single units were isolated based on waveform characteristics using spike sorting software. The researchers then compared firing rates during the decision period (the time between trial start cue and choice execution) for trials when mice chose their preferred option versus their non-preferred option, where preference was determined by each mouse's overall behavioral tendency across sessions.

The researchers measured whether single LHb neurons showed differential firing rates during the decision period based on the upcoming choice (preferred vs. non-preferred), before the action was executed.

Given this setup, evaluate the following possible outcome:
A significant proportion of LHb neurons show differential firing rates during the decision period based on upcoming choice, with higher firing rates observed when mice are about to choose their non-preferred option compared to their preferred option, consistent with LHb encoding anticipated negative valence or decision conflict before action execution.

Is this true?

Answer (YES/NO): NO